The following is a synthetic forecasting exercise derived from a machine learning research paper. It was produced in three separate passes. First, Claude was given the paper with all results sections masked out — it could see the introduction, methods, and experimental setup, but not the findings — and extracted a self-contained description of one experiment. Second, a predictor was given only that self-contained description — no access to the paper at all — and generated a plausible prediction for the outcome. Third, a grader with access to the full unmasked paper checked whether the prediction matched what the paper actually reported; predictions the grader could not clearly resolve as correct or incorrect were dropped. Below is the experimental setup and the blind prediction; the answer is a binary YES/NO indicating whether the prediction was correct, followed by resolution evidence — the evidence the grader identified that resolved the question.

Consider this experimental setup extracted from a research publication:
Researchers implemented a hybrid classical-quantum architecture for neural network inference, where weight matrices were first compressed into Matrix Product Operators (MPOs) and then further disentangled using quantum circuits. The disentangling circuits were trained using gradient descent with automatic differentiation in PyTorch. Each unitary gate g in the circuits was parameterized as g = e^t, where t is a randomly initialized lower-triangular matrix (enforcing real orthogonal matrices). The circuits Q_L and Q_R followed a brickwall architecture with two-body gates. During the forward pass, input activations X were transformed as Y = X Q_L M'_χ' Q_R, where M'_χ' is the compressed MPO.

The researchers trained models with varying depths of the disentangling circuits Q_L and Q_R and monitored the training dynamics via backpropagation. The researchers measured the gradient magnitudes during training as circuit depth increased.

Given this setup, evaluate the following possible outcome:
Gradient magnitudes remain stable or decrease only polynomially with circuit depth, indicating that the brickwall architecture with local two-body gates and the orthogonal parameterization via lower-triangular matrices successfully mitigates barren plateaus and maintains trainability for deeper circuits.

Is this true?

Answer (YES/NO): NO